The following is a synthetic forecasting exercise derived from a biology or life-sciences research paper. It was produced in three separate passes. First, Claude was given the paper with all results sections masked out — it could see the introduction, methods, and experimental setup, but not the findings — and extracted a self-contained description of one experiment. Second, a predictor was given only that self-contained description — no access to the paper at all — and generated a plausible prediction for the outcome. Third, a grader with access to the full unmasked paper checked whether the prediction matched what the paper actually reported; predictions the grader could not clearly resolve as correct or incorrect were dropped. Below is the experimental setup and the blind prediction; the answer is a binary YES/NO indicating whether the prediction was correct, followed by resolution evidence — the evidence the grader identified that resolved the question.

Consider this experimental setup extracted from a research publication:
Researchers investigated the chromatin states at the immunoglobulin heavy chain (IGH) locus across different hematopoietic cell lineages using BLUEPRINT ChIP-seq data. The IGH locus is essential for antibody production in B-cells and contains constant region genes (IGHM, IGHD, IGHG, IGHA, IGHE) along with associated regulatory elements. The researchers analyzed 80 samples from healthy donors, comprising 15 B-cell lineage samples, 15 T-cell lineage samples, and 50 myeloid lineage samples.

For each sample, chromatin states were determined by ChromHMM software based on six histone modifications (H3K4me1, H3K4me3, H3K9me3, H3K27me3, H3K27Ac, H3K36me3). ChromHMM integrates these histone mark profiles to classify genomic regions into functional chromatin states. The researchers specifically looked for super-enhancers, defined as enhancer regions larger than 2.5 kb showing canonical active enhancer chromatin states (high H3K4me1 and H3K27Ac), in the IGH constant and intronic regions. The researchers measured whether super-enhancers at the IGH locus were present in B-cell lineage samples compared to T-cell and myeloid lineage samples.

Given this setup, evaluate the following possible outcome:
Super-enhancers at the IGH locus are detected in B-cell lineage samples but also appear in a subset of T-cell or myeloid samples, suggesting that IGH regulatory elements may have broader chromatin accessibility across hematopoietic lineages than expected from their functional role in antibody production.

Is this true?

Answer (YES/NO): NO